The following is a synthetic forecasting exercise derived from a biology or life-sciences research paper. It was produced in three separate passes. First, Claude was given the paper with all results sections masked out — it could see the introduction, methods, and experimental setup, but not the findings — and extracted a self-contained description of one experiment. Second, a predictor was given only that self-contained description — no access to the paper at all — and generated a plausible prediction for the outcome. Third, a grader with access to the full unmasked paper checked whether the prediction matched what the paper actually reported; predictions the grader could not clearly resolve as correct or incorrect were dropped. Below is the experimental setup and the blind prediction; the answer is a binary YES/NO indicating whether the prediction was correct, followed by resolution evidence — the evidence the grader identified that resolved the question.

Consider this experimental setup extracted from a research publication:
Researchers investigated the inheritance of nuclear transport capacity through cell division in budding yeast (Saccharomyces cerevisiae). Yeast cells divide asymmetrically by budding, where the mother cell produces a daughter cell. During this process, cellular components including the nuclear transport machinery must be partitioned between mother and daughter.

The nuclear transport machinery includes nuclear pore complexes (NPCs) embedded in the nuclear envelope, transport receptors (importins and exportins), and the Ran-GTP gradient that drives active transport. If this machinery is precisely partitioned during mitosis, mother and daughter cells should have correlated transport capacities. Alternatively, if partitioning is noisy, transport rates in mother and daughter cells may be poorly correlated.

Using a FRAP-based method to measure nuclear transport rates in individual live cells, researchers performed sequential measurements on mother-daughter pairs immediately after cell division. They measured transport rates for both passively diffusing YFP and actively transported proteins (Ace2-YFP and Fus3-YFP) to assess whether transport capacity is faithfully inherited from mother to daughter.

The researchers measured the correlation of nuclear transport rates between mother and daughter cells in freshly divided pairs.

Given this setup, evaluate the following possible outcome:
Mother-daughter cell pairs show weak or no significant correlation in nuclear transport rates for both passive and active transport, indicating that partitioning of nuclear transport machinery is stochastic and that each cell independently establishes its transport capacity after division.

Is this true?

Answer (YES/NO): YES